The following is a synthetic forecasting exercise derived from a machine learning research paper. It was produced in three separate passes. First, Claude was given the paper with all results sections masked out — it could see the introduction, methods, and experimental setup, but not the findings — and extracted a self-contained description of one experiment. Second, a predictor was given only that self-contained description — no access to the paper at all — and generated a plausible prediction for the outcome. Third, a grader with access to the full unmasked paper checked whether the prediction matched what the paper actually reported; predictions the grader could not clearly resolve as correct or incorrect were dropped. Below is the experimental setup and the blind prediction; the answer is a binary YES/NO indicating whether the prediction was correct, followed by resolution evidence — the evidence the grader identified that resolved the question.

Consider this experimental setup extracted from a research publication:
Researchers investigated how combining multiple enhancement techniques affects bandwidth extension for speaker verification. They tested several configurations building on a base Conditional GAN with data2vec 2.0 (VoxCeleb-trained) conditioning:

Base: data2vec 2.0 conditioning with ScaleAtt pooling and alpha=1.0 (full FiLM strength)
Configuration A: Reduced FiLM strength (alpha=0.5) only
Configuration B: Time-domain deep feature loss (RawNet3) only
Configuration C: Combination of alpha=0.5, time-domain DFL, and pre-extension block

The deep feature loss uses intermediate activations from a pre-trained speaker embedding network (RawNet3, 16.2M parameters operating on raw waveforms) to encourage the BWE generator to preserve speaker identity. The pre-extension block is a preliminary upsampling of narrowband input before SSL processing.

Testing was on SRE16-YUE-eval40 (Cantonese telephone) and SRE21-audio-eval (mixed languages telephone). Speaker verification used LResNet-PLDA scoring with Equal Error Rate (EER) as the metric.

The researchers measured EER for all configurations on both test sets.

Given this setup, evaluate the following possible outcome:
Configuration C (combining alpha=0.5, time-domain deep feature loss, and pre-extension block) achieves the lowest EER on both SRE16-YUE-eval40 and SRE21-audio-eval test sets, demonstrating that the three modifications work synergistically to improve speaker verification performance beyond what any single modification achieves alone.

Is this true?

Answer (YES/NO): NO